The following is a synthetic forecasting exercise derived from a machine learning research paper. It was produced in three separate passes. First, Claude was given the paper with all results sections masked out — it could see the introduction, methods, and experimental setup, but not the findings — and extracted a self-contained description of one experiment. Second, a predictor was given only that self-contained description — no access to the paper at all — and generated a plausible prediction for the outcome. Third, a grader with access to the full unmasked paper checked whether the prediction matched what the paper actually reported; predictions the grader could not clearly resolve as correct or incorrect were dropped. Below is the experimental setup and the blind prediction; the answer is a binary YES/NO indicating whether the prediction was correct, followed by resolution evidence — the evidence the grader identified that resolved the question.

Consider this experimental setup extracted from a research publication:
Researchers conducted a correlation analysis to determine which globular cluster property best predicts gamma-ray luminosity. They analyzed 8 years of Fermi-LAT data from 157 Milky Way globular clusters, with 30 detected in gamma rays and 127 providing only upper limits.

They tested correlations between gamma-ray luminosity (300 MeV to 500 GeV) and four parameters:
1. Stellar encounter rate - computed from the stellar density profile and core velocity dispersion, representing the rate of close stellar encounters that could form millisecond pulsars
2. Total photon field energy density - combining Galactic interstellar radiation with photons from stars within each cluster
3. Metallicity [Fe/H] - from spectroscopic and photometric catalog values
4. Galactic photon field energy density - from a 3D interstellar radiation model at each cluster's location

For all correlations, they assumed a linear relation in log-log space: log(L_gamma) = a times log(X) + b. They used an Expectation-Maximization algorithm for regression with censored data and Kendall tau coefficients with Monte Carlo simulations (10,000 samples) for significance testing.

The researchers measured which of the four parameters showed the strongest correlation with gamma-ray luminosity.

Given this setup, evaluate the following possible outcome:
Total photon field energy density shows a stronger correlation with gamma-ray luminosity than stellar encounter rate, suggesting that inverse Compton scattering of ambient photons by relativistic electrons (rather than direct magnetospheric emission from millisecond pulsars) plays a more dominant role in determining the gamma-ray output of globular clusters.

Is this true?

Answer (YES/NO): NO